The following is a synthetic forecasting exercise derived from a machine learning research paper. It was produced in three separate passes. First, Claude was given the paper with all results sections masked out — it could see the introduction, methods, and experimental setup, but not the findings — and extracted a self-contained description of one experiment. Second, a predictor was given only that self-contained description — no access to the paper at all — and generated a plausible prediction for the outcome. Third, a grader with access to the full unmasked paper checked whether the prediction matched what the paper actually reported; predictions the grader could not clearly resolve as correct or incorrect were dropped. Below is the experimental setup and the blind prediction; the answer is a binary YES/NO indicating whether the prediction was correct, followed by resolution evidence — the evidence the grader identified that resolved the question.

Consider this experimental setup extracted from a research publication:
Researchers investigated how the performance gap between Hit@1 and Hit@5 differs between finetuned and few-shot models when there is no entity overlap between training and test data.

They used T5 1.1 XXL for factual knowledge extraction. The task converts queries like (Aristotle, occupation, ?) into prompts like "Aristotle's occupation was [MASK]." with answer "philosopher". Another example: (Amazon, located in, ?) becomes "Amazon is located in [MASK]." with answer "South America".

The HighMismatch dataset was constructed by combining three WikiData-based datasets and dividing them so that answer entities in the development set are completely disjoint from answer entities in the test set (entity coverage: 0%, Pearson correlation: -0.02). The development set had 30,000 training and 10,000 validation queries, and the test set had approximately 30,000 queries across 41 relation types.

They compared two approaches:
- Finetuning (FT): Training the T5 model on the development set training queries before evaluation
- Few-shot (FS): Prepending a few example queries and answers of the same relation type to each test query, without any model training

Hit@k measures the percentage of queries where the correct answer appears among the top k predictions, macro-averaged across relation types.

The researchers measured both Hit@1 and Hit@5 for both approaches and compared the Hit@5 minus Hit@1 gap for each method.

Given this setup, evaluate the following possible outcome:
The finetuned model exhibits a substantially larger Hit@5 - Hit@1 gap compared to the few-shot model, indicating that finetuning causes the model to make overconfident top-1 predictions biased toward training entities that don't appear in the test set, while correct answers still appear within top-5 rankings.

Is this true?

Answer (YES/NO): YES